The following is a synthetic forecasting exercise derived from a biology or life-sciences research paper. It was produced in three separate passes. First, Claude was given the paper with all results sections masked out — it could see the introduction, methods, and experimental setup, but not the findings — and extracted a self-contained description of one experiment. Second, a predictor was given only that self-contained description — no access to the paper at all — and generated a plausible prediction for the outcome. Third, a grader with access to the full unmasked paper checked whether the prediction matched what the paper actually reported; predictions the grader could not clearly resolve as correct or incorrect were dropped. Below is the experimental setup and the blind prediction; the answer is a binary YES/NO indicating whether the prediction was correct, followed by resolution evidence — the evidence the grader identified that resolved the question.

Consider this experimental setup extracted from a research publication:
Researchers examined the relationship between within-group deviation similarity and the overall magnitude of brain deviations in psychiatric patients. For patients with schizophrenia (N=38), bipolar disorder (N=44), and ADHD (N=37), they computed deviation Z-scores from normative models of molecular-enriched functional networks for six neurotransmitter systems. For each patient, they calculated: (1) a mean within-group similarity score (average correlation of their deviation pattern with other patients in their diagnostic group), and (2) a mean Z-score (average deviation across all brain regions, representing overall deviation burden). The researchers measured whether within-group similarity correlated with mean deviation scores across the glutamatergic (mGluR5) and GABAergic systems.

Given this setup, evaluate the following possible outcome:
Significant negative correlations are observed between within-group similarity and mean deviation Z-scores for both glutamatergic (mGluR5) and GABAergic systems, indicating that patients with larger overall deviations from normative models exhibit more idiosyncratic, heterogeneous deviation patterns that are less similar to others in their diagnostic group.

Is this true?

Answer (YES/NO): NO